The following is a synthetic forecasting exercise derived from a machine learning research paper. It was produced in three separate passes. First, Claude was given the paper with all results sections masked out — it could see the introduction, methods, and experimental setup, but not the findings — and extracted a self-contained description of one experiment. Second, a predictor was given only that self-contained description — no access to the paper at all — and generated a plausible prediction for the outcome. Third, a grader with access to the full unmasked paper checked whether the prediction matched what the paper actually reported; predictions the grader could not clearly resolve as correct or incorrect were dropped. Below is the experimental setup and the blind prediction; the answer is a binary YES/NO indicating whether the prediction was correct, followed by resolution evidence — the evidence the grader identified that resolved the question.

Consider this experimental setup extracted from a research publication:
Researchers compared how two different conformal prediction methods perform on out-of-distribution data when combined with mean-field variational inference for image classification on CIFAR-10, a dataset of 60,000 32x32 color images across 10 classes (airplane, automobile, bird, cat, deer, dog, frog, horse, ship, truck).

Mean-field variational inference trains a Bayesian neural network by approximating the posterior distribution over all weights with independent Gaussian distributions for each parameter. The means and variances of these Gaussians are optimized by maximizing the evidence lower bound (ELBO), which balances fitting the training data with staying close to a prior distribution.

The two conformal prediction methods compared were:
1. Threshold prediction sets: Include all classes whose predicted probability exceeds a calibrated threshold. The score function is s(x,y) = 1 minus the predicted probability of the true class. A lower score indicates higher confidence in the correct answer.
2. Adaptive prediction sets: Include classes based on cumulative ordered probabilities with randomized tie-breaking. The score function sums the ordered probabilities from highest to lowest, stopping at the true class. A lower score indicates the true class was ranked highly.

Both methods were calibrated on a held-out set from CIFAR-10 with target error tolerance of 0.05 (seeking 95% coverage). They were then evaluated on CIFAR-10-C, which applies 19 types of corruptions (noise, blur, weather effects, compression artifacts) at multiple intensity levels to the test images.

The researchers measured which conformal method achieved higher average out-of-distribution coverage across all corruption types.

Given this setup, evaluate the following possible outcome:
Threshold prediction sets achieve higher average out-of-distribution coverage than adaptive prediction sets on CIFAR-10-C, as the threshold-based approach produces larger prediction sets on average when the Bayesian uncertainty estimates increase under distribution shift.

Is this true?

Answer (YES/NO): NO